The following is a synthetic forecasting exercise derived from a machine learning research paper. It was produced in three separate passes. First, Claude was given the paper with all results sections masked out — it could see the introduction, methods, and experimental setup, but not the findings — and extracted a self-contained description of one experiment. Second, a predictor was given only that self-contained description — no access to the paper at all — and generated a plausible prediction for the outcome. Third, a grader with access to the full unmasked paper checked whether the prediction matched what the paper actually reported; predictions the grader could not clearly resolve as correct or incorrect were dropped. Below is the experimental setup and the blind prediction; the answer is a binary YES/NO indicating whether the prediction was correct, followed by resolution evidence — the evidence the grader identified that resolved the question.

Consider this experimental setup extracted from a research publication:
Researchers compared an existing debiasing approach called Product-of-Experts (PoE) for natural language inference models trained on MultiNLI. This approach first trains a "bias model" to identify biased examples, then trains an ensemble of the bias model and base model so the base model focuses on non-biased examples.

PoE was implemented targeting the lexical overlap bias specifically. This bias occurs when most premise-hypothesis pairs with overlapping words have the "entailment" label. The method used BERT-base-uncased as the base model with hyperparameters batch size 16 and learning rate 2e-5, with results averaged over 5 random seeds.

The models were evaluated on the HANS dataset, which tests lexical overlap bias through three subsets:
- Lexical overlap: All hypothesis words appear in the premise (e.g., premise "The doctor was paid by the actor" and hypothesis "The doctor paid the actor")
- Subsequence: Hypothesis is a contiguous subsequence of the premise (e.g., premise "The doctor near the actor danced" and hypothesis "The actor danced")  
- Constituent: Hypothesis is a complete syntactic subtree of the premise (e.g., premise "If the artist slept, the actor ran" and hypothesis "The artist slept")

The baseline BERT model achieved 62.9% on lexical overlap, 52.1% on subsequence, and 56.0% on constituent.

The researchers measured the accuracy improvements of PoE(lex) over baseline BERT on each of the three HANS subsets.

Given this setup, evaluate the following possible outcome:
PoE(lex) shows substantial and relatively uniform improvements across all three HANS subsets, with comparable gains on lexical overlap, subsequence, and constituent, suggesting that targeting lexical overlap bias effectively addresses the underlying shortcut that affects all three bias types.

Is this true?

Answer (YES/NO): NO